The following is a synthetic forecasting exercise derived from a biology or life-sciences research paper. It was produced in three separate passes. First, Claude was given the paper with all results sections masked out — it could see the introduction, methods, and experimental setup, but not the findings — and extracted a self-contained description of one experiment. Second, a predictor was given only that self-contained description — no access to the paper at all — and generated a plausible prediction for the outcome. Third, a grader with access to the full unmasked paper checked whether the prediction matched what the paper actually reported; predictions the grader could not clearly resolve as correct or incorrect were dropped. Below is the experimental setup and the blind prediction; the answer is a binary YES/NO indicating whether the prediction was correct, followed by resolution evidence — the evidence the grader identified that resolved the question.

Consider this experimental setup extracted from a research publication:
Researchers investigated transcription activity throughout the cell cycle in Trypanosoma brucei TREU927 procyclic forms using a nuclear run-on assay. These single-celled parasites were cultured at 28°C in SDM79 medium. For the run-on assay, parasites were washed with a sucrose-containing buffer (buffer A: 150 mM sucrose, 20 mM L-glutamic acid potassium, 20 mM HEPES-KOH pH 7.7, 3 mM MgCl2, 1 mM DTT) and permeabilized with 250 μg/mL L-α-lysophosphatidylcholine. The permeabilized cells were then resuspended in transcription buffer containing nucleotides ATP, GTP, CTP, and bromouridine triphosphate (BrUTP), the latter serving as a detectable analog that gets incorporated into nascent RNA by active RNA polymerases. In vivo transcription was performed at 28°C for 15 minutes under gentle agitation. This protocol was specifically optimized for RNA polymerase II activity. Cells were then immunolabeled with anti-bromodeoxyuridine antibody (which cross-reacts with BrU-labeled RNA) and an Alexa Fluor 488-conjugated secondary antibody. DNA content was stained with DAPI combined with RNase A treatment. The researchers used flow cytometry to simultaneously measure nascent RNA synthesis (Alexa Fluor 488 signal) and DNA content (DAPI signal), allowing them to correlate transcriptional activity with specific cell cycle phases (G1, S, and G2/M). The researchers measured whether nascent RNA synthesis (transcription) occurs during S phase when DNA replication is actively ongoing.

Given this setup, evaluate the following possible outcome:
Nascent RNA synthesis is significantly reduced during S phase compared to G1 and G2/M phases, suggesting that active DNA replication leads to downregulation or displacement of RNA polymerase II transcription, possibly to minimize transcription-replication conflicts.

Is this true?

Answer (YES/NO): NO